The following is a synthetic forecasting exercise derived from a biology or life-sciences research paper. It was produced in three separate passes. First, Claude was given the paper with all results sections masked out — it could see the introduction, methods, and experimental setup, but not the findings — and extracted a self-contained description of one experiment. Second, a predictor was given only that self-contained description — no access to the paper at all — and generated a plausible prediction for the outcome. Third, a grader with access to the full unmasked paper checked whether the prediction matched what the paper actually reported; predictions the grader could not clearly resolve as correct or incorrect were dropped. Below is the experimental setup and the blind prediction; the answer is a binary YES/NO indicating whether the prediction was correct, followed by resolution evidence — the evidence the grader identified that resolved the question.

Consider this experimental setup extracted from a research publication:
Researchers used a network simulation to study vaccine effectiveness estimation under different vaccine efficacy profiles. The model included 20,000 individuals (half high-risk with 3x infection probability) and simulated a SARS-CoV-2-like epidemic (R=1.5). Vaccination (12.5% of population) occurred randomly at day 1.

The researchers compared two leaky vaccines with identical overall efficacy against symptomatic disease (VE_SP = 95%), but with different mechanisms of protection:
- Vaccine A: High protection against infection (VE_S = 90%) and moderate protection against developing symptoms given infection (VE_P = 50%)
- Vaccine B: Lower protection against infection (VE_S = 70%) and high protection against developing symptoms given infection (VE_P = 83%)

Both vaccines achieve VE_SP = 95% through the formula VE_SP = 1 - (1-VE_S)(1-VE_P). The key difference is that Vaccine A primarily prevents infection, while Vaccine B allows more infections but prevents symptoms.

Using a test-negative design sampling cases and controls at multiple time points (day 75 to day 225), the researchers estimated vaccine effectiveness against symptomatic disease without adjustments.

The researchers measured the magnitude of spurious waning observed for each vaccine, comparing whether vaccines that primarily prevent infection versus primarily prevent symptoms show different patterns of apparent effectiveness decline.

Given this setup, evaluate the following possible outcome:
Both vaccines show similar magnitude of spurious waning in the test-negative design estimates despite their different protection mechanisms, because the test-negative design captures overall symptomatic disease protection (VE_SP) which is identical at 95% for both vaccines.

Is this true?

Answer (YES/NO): YES